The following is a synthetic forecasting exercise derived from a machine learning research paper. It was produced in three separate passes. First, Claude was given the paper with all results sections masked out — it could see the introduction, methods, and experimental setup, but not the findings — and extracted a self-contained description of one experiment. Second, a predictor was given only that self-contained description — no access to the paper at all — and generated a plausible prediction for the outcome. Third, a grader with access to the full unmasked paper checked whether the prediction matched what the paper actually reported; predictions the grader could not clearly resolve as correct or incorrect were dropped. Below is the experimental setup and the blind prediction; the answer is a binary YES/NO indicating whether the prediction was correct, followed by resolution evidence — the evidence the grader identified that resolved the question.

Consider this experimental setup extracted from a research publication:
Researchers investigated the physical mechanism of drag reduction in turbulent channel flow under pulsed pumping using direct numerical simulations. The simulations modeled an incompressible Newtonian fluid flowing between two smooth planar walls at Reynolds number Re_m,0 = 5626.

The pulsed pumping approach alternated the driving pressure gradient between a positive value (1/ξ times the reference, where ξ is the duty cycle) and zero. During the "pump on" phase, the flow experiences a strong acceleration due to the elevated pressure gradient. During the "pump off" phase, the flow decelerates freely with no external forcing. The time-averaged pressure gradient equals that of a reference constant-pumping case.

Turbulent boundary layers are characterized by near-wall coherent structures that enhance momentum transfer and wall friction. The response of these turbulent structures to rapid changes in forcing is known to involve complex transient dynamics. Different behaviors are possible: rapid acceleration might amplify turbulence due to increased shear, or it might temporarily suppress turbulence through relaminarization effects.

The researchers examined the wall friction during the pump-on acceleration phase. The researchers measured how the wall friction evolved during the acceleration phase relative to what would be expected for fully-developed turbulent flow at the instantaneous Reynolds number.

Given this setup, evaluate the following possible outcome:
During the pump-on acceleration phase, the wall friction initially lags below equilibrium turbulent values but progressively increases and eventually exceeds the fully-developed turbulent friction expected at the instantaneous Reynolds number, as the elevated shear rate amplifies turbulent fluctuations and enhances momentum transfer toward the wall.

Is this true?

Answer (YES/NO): NO